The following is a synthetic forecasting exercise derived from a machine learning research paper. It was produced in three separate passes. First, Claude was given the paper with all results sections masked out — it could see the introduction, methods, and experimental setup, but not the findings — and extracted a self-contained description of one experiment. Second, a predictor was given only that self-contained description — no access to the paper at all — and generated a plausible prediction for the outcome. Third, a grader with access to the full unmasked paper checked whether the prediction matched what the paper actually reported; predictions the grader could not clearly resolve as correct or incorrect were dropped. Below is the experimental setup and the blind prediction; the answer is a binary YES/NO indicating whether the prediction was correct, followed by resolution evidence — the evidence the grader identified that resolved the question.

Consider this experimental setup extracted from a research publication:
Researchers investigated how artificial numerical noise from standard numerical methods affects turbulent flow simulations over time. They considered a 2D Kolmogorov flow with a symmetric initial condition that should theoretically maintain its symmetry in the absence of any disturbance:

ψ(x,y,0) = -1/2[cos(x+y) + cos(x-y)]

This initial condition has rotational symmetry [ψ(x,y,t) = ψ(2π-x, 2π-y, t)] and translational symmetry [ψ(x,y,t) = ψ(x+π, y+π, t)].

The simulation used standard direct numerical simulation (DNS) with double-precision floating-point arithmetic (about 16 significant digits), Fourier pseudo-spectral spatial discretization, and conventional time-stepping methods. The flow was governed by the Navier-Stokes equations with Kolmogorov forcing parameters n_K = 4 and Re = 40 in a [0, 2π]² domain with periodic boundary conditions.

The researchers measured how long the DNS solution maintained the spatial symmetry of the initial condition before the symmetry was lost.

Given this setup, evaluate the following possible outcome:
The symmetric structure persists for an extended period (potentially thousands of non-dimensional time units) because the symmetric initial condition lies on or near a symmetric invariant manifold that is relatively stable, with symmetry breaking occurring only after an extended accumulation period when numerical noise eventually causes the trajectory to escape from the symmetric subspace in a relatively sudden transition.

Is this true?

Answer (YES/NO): NO